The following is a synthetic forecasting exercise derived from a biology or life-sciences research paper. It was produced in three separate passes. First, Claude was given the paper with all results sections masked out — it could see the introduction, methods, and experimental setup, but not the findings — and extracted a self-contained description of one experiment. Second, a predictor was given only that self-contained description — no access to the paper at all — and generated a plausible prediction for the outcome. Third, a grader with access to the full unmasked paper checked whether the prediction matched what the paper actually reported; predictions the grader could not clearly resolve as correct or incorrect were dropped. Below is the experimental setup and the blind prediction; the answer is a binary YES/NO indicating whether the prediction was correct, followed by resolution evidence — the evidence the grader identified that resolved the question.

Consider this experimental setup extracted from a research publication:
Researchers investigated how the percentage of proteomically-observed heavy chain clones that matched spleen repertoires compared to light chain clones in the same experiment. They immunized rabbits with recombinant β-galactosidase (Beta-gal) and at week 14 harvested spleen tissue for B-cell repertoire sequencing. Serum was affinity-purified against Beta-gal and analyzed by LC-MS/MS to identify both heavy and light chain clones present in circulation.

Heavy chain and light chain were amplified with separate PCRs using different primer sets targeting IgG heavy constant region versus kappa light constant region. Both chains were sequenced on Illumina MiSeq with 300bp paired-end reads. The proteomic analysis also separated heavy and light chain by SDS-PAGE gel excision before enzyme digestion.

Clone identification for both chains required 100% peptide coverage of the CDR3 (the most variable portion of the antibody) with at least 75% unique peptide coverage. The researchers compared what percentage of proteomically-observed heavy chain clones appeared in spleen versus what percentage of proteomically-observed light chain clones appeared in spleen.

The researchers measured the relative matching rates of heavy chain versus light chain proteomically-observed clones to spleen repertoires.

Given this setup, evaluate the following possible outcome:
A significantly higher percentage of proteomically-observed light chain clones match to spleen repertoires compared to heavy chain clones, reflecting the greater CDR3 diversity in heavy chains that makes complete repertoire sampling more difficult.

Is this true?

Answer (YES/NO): NO